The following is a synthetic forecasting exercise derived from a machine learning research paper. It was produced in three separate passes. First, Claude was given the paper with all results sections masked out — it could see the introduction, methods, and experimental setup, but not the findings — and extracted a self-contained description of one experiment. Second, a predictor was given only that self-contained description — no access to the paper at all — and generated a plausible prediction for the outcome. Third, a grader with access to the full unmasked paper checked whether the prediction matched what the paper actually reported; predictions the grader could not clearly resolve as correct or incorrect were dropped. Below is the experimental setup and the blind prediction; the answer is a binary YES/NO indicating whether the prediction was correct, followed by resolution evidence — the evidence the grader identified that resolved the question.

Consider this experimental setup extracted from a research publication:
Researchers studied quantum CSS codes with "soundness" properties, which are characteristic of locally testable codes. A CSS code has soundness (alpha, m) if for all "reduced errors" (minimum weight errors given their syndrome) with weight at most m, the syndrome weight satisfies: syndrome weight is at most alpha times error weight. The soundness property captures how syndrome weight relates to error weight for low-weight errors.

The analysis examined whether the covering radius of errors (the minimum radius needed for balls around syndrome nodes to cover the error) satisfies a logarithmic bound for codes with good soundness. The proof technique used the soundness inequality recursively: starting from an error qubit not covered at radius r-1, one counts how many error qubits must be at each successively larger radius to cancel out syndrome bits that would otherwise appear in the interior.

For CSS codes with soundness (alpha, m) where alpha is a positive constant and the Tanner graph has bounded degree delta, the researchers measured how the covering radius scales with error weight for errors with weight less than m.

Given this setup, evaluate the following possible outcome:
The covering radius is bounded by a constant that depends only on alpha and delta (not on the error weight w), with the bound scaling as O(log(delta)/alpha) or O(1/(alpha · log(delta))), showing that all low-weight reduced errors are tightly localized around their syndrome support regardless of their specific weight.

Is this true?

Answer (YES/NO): NO